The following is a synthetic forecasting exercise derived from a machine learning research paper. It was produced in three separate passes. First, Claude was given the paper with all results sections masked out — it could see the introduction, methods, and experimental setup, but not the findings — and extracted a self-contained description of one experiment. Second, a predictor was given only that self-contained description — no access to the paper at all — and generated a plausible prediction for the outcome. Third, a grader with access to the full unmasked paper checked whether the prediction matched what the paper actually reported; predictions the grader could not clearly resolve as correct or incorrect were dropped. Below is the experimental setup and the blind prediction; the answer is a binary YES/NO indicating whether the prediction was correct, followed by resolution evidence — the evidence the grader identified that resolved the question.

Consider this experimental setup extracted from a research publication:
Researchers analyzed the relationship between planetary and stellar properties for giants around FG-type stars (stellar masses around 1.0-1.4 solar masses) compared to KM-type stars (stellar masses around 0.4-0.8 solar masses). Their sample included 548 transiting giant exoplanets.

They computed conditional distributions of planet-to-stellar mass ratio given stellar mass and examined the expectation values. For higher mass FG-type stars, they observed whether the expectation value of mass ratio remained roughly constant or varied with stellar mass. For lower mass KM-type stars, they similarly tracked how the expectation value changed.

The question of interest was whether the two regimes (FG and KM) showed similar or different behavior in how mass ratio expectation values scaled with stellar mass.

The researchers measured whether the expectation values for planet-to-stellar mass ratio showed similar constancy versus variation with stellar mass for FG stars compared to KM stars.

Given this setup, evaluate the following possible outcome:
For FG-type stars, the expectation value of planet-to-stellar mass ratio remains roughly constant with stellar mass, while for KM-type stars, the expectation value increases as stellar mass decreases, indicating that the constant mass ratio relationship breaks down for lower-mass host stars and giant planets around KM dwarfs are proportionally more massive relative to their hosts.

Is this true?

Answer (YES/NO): YES